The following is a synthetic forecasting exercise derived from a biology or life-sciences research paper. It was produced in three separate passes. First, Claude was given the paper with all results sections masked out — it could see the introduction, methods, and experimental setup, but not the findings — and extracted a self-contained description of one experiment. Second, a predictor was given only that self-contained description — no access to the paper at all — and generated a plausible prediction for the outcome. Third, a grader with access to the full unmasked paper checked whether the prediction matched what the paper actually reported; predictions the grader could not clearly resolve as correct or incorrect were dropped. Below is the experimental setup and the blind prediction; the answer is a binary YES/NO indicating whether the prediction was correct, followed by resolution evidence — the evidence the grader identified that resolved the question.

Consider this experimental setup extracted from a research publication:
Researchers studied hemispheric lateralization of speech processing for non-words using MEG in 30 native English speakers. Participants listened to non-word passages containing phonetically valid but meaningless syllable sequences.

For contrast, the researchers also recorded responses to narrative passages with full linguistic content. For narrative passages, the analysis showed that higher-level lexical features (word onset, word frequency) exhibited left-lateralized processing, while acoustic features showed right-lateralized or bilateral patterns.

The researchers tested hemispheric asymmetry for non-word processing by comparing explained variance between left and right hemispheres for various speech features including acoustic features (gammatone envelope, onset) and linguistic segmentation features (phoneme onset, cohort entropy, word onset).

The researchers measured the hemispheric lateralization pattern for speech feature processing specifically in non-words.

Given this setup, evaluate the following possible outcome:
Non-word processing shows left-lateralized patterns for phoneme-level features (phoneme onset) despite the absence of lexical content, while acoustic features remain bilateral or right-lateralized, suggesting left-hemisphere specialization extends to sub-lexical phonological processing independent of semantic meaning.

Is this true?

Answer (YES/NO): NO